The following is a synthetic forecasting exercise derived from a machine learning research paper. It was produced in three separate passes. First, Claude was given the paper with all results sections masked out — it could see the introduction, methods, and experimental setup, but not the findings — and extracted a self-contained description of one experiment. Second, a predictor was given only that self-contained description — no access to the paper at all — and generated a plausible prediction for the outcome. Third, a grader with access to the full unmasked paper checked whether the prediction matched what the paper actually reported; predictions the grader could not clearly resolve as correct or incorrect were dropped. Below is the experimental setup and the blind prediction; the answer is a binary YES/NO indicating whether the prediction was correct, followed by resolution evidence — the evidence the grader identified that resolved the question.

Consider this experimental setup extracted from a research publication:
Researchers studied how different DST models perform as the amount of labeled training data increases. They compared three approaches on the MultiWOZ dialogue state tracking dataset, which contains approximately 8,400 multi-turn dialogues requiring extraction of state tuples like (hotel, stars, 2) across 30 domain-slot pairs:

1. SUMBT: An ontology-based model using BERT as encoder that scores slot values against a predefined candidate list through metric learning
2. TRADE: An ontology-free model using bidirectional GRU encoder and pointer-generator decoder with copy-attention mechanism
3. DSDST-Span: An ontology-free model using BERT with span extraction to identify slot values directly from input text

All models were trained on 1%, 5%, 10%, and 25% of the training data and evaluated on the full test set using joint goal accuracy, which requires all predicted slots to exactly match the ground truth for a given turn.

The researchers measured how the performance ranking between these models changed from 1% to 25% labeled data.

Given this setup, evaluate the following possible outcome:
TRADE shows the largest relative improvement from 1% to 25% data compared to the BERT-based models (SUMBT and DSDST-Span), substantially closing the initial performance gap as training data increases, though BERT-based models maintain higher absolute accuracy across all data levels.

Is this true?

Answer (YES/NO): NO